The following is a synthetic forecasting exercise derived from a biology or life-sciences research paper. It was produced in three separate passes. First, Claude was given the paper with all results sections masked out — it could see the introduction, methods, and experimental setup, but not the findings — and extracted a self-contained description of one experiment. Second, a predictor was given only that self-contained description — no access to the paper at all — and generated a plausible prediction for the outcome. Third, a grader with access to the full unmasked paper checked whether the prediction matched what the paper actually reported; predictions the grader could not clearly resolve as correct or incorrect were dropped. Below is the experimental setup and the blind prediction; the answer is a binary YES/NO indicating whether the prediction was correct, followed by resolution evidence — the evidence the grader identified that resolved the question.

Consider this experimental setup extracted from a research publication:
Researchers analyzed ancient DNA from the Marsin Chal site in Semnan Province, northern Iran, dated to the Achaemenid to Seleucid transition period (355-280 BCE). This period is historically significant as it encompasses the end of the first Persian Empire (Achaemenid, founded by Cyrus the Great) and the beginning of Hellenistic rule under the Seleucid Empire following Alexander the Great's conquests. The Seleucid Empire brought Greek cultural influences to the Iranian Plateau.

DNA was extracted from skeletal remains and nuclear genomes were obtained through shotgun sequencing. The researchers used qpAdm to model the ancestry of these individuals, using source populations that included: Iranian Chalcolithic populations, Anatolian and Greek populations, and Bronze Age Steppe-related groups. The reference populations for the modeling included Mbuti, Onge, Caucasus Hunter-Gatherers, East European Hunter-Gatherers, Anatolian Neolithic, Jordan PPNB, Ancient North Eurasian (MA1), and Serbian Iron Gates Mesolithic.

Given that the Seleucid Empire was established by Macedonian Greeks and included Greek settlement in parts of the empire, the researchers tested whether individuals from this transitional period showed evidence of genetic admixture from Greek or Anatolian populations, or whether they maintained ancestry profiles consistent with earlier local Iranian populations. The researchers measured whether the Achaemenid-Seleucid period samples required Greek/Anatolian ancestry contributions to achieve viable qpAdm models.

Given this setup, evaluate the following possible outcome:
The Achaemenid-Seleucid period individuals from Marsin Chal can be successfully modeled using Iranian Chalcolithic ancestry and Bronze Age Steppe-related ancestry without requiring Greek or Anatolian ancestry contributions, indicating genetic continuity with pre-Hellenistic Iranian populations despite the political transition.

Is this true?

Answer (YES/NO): NO